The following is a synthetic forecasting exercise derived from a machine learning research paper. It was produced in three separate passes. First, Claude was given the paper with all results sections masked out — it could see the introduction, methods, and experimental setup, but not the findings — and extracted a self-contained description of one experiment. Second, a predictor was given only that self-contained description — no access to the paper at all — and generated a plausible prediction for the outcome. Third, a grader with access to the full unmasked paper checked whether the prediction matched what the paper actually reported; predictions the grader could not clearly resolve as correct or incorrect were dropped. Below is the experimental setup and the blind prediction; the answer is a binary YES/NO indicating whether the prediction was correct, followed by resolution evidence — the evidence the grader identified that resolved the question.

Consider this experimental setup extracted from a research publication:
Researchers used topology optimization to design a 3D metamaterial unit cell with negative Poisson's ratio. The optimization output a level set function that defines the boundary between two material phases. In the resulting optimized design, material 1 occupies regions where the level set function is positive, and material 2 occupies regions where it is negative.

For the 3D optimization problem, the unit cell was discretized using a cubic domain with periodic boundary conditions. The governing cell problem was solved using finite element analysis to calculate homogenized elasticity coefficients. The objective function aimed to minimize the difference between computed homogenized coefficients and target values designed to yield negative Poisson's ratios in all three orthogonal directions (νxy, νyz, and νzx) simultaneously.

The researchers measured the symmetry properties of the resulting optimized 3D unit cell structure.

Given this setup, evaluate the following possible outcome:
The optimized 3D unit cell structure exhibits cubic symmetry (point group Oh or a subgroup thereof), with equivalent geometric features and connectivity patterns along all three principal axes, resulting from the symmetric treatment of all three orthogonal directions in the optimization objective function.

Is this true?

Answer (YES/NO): NO